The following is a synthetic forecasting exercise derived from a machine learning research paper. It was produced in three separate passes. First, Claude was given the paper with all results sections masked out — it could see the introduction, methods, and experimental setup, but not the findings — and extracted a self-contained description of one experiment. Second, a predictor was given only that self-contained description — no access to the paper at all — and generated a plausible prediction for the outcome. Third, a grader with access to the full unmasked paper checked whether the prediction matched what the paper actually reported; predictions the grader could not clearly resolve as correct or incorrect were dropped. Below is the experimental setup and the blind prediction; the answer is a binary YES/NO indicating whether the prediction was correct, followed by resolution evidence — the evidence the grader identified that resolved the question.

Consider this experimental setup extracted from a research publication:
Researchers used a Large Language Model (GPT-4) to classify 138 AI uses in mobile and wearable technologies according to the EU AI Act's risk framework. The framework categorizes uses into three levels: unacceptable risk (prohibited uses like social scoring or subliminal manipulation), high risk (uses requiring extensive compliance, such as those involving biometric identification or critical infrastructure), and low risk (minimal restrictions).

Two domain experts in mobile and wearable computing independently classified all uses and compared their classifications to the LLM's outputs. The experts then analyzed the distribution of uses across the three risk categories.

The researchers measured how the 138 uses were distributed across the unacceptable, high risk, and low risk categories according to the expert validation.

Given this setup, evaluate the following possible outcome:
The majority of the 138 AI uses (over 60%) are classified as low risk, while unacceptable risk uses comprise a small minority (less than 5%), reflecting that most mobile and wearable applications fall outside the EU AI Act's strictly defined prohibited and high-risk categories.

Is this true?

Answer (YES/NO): NO